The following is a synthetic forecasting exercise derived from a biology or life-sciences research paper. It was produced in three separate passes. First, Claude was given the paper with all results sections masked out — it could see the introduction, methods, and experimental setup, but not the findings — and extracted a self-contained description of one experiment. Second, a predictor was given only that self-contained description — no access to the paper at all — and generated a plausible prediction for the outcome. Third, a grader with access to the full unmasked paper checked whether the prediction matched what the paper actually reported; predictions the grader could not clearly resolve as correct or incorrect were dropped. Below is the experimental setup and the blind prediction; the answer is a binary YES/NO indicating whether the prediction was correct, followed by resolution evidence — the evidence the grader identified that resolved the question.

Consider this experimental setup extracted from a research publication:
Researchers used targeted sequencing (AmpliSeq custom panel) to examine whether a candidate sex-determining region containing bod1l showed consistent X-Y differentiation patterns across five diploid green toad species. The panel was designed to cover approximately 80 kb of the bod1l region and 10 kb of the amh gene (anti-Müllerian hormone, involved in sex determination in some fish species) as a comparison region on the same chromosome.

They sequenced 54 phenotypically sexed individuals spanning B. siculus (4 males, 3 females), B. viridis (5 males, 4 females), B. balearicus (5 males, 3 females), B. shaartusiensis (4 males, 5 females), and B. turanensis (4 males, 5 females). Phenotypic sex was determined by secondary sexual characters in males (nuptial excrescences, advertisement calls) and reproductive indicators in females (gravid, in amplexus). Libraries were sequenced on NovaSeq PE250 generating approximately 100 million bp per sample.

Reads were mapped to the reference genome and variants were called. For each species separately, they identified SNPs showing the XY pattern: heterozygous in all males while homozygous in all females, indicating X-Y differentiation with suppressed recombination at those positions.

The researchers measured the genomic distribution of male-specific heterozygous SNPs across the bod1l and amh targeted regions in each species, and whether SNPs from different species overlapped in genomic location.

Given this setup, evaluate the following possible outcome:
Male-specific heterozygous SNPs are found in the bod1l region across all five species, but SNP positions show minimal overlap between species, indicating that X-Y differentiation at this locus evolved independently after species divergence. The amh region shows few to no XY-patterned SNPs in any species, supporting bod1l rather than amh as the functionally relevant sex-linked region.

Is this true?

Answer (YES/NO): NO